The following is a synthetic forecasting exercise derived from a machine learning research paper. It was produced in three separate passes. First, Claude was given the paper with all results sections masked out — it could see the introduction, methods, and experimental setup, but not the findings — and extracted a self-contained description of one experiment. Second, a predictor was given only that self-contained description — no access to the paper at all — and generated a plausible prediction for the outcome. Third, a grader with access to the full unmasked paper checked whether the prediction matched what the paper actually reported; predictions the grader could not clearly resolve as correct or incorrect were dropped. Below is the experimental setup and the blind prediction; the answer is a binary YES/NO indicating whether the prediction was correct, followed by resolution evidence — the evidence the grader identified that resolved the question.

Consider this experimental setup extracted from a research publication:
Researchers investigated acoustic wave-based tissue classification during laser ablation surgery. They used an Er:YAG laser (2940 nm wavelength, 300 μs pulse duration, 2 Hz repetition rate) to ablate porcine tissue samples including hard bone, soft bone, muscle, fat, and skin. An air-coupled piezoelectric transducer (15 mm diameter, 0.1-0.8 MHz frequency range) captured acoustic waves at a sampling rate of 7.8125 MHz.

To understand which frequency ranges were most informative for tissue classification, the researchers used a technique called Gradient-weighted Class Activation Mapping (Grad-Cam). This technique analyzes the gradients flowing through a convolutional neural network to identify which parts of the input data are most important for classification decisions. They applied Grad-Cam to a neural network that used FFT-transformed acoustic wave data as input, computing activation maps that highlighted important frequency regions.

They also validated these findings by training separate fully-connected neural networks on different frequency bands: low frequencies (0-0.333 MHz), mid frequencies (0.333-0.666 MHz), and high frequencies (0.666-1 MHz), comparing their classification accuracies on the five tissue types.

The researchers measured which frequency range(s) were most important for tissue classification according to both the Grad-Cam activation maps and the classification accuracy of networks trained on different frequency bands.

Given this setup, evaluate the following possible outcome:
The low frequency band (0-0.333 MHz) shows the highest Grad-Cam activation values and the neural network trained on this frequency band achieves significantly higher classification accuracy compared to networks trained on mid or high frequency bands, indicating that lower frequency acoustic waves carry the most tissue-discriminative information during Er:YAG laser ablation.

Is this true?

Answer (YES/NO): YES